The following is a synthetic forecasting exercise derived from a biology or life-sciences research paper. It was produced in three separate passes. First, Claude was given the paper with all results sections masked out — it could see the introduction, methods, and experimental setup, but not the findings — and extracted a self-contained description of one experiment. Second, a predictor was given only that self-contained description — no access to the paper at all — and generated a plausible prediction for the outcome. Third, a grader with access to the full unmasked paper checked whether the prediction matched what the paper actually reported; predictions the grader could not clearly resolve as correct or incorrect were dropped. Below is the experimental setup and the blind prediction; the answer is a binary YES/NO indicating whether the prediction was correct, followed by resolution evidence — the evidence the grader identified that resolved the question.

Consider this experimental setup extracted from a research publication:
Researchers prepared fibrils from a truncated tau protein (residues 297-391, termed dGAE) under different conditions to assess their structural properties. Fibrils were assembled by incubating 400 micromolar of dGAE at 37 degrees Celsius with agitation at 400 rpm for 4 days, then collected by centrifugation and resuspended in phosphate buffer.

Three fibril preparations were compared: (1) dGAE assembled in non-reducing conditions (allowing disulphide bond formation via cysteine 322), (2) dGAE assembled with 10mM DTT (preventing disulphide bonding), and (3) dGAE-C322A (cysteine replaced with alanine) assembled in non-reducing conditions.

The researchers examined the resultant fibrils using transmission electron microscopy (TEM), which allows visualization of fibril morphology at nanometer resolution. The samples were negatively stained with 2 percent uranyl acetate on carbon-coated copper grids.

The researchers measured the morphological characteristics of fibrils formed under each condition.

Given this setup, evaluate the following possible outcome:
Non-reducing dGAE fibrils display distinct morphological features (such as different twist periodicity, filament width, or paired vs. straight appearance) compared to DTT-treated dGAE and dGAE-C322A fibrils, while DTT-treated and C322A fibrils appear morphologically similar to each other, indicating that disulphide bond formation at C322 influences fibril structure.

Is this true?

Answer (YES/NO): NO